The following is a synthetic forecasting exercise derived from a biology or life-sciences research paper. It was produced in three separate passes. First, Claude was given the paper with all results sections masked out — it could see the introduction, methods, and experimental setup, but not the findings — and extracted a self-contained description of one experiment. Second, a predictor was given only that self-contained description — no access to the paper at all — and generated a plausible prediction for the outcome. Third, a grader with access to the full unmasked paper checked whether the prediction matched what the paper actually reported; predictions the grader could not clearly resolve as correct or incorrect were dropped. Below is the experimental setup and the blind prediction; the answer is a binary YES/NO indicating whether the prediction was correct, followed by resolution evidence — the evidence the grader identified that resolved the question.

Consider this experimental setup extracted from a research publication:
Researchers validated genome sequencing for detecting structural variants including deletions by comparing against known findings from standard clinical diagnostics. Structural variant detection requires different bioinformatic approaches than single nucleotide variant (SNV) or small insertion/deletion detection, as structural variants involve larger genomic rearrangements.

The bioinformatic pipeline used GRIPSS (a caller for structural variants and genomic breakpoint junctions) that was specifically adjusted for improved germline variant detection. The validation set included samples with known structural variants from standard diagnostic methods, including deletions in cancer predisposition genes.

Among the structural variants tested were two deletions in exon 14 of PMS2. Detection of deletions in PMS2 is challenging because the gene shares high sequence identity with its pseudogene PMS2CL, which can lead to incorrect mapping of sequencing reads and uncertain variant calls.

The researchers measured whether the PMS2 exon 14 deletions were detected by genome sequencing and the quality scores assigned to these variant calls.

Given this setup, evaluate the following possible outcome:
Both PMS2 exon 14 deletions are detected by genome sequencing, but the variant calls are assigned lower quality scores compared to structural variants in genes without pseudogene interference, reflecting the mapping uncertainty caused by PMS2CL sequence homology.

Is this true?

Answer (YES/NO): YES